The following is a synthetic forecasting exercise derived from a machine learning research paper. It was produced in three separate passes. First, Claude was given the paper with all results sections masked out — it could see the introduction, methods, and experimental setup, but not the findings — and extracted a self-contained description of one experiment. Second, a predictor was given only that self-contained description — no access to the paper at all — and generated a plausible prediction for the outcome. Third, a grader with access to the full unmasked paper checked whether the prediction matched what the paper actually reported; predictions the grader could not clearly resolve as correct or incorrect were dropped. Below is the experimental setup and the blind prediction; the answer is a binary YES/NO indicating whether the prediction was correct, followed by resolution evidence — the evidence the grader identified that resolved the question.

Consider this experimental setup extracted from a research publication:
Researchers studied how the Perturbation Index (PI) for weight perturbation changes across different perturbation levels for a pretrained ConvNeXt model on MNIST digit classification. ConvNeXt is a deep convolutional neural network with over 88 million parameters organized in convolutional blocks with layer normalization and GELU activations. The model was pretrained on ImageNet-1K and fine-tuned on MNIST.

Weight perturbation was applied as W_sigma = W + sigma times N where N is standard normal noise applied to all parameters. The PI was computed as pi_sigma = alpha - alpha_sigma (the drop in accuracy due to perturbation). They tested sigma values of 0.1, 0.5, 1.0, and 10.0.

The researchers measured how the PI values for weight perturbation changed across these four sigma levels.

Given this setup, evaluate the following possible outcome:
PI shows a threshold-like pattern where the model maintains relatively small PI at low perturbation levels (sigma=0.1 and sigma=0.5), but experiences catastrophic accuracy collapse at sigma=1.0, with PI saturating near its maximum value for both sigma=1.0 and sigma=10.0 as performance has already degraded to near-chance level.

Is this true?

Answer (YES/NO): NO